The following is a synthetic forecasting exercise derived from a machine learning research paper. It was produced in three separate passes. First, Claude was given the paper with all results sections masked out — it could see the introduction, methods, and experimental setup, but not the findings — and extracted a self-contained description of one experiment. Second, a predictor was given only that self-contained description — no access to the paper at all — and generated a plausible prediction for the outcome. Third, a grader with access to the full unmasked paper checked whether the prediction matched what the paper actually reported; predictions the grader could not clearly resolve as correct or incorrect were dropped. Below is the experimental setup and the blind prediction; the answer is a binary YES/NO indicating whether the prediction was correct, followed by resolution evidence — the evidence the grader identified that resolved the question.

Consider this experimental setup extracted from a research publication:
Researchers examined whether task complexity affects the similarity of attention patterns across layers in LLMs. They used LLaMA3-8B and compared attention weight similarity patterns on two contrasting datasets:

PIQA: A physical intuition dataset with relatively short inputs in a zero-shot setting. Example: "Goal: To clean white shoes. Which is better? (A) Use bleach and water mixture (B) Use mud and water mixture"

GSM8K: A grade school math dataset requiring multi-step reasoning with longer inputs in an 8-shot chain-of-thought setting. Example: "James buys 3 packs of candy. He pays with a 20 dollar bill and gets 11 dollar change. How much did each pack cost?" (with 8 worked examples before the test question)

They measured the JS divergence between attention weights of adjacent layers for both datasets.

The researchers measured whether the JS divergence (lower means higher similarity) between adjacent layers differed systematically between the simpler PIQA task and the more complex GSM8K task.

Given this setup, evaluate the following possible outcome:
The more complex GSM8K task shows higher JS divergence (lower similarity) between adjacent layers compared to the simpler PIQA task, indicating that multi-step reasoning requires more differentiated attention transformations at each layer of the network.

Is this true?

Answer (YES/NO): YES